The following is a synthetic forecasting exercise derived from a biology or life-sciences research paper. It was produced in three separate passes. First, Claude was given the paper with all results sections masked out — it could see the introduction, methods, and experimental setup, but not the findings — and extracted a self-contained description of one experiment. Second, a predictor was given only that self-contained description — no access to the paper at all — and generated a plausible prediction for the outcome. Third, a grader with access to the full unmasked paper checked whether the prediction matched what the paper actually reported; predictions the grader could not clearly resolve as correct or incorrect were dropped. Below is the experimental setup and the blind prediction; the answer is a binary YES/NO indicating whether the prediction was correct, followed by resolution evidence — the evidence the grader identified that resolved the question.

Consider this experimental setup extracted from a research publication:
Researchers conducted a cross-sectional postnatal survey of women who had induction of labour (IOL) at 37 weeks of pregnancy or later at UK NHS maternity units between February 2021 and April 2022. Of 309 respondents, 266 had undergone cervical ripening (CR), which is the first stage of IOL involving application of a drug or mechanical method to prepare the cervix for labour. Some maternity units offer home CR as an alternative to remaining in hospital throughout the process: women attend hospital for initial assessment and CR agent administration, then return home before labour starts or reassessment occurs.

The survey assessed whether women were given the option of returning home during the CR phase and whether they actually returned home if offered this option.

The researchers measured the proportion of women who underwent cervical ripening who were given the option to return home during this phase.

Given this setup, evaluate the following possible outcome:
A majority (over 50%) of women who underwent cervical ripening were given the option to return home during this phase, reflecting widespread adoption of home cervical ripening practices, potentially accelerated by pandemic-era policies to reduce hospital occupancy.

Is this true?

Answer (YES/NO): NO